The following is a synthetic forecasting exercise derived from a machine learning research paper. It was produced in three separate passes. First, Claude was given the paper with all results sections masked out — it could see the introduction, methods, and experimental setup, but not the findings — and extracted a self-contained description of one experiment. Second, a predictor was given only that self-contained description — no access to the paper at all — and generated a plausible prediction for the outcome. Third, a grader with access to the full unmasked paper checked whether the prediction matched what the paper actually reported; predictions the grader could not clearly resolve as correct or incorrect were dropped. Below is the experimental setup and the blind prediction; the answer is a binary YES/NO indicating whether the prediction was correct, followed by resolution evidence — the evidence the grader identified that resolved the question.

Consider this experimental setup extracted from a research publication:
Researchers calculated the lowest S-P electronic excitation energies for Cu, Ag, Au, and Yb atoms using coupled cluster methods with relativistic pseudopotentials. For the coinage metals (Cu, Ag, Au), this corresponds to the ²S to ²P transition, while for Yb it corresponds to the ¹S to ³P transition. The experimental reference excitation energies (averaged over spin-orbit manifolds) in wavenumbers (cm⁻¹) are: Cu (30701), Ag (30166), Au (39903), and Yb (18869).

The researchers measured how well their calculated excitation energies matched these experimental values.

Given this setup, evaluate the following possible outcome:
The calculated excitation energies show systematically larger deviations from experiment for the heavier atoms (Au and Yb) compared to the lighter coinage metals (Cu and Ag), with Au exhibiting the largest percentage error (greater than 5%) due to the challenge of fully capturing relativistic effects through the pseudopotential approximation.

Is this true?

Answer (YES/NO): NO